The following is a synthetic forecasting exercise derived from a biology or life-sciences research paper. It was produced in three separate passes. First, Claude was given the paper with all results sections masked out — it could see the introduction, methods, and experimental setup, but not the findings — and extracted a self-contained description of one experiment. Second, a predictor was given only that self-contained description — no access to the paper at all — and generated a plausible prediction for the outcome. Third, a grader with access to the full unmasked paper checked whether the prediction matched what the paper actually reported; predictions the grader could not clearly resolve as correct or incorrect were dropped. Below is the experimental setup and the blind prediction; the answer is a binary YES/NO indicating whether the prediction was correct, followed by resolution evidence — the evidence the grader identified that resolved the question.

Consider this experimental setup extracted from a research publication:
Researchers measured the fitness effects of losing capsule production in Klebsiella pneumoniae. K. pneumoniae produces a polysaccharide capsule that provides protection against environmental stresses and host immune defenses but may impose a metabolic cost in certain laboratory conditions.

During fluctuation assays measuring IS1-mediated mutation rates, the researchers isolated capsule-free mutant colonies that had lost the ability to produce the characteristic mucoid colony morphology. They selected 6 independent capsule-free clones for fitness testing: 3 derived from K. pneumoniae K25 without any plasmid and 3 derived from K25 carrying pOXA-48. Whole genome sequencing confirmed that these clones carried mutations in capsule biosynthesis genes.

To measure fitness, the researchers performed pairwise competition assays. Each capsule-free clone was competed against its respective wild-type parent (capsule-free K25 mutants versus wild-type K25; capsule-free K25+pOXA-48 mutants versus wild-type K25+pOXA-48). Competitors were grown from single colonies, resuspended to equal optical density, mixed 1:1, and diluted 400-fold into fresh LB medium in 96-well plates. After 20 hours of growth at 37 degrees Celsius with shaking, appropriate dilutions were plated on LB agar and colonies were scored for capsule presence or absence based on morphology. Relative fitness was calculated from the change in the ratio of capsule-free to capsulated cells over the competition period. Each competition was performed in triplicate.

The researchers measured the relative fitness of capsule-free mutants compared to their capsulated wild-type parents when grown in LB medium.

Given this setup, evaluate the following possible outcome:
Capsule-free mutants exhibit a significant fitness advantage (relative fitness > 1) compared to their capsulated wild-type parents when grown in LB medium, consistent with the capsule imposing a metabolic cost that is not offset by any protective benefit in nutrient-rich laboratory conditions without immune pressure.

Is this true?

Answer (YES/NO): YES